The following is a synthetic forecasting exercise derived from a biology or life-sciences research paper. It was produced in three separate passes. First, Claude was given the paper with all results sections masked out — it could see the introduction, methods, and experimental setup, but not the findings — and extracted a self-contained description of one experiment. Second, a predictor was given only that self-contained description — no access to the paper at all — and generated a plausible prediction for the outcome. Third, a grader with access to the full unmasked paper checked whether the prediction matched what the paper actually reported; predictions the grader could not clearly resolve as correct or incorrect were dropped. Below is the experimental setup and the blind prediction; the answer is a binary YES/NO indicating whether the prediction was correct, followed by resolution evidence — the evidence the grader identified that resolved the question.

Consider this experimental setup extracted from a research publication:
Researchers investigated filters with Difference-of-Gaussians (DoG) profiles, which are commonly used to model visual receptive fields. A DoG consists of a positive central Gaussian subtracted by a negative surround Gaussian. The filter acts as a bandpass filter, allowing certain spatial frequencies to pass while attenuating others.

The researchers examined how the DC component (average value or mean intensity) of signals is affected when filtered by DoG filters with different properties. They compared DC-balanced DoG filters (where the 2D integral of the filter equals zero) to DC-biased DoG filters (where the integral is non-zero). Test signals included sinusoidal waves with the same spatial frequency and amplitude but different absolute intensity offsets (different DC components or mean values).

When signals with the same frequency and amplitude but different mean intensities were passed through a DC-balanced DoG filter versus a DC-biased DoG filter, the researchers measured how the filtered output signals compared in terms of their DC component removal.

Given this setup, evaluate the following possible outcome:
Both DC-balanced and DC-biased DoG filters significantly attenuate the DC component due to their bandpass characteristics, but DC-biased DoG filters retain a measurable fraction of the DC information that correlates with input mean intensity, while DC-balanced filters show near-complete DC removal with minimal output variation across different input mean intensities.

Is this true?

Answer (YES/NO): NO